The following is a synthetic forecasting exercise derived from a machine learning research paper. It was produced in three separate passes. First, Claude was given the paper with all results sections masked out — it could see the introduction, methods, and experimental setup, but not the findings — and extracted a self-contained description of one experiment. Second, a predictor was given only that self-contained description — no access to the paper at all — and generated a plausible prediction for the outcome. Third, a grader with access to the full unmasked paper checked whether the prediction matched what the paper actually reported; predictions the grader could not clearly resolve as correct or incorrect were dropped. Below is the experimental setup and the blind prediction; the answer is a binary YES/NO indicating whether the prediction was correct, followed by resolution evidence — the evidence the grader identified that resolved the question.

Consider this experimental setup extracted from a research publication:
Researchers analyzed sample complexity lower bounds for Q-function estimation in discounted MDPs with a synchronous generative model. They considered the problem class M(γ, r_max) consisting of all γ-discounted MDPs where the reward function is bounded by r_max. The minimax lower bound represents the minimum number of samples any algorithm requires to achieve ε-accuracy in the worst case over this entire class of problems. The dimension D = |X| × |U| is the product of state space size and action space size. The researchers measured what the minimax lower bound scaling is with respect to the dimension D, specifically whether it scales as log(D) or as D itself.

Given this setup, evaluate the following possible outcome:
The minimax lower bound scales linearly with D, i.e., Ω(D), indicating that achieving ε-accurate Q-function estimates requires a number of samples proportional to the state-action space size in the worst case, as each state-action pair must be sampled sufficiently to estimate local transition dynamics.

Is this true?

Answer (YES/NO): NO